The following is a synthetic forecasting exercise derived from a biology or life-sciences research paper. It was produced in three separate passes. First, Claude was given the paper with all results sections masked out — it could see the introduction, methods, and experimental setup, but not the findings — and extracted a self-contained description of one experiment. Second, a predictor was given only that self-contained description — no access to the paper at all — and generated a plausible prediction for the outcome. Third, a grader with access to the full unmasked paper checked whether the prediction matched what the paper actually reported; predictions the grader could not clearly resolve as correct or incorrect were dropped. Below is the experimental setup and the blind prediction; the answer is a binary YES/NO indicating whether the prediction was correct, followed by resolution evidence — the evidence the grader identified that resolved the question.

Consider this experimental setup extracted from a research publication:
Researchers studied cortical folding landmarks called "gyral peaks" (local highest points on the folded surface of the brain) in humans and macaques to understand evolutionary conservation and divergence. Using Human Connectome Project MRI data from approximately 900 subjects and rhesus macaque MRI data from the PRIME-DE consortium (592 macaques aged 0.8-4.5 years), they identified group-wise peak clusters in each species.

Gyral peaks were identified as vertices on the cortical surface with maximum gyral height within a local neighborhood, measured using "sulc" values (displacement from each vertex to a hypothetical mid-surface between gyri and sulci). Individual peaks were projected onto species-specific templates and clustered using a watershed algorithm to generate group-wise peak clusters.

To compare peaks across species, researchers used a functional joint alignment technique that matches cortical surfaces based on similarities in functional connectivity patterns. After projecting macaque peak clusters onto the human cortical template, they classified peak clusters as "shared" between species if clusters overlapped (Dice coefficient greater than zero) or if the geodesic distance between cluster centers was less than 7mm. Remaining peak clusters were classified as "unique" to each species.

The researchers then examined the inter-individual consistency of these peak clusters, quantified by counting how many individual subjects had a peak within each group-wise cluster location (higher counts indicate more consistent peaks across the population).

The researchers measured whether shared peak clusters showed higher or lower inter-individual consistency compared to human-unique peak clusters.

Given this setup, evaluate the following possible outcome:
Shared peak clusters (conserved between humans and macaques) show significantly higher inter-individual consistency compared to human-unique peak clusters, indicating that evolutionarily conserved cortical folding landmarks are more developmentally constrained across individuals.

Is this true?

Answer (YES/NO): YES